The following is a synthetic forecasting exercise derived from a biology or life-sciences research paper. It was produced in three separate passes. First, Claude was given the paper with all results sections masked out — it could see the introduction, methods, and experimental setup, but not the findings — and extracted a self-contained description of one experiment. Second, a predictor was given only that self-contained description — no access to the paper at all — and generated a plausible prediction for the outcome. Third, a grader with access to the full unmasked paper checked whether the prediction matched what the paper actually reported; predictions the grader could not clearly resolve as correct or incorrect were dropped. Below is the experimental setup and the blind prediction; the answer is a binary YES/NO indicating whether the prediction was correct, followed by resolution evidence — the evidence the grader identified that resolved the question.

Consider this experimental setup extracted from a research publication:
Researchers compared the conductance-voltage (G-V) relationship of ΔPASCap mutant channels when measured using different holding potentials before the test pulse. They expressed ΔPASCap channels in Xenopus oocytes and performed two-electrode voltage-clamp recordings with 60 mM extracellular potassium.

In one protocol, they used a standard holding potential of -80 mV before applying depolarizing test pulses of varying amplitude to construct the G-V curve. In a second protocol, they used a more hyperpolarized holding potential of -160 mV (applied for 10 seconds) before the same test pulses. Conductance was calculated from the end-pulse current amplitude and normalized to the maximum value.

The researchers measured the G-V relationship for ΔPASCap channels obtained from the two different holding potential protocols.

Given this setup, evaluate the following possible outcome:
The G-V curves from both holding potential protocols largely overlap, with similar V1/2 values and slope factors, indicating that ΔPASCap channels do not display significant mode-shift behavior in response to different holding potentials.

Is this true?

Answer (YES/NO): NO